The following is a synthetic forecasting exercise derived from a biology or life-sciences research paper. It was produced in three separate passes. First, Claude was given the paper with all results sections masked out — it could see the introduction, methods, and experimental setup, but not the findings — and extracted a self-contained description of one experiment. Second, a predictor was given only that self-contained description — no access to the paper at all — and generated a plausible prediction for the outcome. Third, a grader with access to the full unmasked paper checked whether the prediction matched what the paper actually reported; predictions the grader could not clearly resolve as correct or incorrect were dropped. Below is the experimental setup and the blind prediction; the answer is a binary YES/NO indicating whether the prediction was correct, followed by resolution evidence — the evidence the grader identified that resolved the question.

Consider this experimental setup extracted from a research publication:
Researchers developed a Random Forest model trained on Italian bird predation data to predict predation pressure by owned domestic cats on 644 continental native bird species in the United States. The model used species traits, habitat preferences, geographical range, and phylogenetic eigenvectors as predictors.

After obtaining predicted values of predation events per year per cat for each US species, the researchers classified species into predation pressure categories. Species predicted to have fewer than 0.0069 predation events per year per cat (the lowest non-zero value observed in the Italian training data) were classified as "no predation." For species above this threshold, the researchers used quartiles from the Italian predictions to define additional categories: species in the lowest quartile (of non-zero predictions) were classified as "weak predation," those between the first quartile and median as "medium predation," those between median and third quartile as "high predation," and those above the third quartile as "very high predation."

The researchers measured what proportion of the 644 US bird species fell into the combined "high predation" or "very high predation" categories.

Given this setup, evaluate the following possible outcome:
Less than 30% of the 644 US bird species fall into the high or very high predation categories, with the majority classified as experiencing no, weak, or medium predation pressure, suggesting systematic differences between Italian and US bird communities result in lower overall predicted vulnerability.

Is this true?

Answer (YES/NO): NO